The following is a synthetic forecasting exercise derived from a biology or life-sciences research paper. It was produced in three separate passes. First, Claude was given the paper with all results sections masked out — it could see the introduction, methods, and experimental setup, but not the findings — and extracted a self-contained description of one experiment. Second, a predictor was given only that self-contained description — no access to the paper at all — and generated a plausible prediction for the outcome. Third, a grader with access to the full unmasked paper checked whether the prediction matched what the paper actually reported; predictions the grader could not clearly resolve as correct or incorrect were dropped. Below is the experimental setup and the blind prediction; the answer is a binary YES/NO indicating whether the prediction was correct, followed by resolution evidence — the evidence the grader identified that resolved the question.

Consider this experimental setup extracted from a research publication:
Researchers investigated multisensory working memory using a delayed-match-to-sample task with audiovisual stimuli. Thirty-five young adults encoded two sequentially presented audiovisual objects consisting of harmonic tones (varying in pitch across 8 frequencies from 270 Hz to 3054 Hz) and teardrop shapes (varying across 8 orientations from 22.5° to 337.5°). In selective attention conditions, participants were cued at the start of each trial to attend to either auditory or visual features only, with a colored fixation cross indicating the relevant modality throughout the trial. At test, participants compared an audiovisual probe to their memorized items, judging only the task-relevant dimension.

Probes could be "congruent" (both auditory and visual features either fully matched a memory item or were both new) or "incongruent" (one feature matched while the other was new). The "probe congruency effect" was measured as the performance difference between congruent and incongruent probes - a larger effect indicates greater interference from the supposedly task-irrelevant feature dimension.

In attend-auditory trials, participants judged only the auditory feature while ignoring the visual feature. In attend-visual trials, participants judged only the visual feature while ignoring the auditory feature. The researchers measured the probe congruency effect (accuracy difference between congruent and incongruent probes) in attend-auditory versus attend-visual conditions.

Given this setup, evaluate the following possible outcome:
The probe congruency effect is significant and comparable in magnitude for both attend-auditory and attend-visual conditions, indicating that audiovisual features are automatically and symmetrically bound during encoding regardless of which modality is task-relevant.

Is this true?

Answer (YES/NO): YES